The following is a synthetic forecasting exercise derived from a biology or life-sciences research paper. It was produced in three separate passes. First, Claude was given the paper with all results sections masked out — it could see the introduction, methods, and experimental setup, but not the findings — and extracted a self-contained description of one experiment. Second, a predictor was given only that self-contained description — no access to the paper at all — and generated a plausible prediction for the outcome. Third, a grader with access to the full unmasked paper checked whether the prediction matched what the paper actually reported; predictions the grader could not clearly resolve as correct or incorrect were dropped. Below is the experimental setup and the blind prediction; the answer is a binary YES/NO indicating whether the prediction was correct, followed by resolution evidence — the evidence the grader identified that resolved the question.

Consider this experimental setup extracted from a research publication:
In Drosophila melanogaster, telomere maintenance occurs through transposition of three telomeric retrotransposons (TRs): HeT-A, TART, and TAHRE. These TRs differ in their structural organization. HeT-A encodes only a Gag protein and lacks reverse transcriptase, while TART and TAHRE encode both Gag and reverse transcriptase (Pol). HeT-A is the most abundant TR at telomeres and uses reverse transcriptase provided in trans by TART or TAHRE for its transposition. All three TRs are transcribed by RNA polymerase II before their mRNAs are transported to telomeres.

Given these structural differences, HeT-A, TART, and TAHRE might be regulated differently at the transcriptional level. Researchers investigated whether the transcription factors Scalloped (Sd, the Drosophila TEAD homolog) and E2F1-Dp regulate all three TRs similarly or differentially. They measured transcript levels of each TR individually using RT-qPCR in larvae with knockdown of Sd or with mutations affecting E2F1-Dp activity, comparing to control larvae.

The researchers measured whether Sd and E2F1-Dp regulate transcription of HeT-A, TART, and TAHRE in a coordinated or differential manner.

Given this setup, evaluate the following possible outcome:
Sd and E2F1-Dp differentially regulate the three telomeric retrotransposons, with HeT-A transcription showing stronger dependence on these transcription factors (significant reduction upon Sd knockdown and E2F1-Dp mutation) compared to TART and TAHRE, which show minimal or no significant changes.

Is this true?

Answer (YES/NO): NO